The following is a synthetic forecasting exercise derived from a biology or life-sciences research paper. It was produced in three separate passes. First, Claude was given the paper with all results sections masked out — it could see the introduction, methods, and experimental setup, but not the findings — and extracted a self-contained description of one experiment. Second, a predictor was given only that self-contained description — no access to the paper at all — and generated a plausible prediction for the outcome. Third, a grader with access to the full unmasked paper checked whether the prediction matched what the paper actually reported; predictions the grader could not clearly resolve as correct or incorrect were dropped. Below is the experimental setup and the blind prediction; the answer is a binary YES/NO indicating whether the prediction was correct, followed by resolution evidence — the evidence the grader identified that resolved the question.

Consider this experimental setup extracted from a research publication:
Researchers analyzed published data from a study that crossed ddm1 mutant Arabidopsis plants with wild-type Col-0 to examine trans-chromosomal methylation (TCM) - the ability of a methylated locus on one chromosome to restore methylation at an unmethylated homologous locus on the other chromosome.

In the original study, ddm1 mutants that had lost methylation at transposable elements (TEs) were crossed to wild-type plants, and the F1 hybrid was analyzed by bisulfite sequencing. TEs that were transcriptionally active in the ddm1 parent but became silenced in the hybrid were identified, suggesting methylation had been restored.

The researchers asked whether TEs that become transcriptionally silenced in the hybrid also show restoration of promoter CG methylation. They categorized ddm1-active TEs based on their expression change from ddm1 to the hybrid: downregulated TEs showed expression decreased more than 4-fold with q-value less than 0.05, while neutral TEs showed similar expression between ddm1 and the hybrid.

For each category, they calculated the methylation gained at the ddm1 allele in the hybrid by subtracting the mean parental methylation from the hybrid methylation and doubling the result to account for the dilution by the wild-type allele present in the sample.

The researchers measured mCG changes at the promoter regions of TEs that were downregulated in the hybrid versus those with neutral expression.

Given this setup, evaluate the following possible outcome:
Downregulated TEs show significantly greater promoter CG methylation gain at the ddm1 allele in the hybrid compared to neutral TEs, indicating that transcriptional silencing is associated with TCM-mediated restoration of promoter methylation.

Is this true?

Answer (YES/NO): YES